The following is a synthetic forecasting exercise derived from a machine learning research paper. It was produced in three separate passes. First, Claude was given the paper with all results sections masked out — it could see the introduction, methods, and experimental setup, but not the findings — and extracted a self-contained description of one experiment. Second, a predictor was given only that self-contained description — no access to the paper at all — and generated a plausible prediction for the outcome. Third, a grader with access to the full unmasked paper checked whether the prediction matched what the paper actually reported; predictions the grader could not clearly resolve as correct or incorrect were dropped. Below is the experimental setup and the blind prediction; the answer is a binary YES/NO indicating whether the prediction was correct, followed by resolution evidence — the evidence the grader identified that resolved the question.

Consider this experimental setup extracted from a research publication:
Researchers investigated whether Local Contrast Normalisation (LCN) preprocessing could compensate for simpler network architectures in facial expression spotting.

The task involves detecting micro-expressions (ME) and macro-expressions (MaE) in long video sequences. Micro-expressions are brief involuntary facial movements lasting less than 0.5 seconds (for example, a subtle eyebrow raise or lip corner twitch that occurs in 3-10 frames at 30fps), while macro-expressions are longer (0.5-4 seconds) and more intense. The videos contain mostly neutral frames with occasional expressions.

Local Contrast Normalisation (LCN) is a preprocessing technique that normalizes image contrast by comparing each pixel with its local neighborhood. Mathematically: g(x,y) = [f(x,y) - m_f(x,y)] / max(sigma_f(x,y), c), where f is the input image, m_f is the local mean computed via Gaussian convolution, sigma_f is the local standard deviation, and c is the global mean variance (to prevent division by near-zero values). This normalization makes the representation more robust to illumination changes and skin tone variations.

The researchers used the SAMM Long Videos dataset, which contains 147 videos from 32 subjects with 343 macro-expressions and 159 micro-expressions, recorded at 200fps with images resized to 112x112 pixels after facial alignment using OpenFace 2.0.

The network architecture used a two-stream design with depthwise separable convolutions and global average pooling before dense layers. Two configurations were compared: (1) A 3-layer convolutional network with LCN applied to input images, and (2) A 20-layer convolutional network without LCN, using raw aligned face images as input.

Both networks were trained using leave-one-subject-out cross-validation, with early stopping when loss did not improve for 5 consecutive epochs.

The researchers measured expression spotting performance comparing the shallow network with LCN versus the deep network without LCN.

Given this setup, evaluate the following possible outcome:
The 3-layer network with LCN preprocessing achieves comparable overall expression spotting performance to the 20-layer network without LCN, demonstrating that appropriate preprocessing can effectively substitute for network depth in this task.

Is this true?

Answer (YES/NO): NO